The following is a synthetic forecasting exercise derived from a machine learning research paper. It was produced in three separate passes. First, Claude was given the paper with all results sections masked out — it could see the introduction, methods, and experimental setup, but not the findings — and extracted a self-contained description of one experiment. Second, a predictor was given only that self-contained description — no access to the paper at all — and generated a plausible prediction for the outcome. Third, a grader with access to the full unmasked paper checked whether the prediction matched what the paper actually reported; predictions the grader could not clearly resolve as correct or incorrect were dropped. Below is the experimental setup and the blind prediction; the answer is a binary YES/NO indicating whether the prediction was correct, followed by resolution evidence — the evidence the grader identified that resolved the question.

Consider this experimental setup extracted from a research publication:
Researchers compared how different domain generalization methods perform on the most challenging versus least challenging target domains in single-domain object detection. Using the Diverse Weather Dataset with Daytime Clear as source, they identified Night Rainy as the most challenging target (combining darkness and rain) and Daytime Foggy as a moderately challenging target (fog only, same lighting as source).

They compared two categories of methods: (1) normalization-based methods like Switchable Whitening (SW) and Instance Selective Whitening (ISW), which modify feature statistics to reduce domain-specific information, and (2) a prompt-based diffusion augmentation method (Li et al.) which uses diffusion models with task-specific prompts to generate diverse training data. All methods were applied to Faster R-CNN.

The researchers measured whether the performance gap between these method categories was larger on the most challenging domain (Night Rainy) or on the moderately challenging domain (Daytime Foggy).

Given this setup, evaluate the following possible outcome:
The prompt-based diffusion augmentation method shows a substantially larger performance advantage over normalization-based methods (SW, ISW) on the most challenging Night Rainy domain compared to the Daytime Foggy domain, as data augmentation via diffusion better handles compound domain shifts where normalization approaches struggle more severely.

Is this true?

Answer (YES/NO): NO